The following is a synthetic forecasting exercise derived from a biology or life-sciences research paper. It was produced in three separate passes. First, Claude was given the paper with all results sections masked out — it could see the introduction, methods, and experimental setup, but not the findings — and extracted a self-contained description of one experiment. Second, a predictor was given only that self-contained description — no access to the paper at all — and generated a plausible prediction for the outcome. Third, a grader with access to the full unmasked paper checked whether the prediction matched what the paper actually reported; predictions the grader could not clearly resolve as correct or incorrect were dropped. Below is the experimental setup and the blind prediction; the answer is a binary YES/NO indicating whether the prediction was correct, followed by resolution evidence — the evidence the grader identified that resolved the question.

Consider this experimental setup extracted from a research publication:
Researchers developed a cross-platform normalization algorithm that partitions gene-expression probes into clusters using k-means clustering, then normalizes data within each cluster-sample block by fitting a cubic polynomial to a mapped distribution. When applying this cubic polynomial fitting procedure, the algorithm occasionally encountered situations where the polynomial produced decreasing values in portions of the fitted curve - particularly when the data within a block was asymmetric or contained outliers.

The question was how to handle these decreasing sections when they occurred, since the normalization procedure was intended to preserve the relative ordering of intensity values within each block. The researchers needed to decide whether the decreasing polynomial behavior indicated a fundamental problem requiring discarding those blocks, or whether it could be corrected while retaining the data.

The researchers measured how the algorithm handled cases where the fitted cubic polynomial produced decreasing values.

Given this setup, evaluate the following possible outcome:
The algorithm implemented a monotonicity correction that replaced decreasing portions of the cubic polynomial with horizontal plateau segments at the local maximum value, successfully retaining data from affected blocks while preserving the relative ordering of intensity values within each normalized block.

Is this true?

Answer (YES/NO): NO